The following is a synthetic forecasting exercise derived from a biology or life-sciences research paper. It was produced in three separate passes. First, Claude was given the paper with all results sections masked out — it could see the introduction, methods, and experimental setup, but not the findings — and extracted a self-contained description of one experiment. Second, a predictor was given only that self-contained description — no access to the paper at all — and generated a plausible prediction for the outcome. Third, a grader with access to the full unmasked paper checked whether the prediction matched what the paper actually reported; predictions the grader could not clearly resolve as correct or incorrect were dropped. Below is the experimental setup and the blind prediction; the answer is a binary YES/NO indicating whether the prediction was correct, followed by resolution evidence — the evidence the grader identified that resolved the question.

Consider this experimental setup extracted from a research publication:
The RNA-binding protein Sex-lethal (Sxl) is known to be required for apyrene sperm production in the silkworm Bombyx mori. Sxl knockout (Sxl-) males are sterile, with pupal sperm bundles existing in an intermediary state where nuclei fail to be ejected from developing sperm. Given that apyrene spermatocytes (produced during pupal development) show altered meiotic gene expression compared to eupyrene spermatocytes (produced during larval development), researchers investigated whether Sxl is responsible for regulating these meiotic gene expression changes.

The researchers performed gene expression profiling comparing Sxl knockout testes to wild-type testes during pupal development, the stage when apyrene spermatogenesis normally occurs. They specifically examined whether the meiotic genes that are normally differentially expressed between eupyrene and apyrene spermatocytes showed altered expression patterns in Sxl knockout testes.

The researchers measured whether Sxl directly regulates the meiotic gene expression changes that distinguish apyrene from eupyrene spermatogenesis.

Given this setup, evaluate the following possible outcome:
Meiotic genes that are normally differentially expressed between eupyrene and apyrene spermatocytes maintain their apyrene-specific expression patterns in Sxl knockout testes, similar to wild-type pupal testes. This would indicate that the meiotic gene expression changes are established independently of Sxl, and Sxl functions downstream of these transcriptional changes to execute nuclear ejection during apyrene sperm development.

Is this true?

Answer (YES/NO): NO